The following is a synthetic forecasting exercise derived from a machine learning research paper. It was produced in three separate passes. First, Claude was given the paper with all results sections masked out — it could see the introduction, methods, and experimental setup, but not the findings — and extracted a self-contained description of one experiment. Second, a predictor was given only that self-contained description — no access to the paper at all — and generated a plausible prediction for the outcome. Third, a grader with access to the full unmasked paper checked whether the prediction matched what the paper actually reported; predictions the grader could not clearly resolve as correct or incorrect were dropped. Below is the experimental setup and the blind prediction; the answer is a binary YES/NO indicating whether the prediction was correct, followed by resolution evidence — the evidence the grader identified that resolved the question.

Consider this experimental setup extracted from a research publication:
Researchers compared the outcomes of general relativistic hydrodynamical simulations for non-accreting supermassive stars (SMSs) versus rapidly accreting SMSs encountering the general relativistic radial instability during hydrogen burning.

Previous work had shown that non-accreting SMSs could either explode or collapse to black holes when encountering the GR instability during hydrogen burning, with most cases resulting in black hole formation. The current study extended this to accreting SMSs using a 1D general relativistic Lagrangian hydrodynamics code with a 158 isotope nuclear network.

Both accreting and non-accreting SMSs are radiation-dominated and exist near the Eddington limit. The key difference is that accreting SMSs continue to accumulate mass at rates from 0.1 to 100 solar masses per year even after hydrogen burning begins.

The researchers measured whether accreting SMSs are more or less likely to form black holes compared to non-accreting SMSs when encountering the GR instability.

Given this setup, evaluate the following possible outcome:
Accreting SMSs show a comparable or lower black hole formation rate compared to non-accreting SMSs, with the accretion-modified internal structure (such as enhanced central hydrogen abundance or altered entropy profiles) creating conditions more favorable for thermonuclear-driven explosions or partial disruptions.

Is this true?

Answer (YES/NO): YES